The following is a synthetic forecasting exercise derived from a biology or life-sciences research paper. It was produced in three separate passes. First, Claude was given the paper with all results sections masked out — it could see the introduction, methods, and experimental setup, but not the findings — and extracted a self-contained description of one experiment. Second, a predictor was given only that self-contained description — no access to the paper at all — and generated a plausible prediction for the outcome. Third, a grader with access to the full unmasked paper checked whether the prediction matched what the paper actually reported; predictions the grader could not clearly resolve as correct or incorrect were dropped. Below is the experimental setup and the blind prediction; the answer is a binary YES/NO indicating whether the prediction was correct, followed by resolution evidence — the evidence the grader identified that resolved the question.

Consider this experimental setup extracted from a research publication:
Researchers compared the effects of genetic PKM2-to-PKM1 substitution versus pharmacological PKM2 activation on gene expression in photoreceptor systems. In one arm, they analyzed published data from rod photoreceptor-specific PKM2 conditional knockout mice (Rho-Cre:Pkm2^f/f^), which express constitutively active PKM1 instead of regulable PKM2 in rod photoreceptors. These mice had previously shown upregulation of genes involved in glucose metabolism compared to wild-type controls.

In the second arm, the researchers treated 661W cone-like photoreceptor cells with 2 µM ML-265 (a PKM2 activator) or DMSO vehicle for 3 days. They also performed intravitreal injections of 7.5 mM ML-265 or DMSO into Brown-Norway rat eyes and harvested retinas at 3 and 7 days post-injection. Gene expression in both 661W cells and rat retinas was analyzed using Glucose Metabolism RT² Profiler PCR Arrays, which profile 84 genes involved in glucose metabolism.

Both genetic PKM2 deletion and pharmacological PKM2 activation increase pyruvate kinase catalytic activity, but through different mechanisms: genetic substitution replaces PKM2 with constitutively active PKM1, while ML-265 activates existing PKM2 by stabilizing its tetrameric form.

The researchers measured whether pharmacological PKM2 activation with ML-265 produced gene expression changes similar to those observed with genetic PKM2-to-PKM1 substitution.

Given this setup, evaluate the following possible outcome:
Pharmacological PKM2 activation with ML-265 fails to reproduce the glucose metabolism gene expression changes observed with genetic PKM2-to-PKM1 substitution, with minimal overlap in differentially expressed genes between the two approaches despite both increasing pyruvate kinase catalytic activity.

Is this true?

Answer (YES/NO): YES